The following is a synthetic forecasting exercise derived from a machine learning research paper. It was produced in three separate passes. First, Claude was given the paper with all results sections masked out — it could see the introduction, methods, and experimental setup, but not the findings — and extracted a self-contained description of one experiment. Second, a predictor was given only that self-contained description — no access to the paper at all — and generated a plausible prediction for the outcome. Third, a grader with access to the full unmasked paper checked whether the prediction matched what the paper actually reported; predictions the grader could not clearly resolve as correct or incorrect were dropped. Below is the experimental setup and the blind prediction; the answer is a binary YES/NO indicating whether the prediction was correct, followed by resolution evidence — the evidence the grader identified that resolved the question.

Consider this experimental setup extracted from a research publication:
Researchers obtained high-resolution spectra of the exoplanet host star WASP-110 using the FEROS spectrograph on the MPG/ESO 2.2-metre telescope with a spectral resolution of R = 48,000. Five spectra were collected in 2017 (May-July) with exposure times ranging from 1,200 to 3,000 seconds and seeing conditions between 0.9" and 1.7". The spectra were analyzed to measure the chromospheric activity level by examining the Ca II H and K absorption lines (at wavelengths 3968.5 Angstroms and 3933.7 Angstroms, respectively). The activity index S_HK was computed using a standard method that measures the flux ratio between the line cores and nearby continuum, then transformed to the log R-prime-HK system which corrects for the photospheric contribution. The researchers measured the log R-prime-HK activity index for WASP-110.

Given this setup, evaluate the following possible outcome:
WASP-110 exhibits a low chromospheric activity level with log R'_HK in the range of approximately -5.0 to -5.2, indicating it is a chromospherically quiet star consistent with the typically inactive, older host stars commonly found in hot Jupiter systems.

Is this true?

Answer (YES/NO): NO